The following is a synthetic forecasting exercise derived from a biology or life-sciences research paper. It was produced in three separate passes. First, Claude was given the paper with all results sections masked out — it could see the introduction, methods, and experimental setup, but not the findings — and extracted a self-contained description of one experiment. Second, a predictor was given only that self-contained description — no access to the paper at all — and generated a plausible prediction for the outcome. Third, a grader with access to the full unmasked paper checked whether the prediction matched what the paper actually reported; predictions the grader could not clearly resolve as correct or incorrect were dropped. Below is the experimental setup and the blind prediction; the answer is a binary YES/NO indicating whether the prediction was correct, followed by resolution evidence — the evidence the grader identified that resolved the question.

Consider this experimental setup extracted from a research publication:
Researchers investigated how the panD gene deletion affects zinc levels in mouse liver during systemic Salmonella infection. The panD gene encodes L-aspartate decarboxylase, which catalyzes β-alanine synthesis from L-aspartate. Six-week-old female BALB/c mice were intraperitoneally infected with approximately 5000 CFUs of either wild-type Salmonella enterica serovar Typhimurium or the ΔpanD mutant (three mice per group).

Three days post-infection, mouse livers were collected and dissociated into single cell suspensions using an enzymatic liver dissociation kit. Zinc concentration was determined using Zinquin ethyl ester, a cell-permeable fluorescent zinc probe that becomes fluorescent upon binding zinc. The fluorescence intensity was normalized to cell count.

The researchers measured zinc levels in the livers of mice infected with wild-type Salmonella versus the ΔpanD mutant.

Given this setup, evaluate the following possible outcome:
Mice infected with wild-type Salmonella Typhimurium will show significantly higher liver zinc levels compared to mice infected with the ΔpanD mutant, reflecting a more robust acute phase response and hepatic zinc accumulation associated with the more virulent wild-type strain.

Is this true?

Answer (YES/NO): NO